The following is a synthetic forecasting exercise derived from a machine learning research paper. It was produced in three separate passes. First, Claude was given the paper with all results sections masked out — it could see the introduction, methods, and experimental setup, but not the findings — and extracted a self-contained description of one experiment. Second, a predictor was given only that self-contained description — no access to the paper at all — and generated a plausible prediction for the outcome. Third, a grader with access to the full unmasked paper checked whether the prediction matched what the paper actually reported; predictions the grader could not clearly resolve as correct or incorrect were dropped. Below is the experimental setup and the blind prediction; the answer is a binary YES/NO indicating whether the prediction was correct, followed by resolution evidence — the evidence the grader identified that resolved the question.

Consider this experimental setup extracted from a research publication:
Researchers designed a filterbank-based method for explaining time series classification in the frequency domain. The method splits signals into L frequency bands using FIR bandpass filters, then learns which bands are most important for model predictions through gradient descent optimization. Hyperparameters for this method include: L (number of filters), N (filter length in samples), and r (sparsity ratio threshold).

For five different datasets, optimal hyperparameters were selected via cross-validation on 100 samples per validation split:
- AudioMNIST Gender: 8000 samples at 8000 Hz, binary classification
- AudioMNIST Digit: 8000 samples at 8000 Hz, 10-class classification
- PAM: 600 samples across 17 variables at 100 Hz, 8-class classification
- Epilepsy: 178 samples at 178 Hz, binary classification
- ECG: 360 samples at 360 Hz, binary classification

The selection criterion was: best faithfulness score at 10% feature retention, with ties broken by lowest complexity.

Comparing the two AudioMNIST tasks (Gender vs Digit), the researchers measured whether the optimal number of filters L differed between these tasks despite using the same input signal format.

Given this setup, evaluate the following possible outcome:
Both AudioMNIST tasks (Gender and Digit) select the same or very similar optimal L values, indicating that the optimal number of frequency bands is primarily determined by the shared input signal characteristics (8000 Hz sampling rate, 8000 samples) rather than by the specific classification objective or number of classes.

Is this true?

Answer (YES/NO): NO